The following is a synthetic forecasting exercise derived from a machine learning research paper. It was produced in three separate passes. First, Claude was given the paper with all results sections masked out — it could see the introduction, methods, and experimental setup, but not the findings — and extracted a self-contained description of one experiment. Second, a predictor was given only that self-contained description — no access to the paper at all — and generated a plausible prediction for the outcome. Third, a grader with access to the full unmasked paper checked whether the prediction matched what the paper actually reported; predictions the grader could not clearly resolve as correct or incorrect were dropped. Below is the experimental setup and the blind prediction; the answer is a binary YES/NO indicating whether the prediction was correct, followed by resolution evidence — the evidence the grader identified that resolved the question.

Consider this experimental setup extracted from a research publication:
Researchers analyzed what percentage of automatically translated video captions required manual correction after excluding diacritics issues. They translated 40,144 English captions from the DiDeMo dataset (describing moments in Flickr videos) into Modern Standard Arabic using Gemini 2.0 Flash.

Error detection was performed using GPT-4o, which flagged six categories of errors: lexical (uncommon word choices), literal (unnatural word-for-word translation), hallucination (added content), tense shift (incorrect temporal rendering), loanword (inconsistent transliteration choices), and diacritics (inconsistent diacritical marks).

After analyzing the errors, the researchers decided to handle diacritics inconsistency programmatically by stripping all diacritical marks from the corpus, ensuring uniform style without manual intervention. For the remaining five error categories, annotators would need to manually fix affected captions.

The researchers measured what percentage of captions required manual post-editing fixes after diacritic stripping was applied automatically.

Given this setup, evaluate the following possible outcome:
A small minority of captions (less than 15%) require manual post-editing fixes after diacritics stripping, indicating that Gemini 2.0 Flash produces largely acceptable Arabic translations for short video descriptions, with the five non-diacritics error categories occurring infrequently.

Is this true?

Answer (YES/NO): NO